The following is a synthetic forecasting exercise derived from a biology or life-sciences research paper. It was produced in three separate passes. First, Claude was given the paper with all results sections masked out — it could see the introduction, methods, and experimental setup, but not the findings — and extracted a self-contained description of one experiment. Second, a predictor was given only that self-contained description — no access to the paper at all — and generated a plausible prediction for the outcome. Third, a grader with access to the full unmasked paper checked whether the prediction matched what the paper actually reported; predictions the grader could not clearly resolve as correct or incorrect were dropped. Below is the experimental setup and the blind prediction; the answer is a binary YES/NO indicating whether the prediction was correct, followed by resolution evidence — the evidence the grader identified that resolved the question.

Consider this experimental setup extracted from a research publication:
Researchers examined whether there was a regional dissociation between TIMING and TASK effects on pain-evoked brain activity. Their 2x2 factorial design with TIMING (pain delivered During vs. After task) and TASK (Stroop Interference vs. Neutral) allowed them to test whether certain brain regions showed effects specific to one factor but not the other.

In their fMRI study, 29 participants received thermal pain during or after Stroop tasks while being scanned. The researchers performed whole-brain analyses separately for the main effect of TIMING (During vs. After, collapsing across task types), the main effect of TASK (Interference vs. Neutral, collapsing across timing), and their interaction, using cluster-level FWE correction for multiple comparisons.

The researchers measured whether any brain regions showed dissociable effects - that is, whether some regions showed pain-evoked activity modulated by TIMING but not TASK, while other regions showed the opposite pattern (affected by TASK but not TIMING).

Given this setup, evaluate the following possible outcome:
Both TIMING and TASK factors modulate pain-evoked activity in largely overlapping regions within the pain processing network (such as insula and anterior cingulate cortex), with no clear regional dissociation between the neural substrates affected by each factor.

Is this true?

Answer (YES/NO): NO